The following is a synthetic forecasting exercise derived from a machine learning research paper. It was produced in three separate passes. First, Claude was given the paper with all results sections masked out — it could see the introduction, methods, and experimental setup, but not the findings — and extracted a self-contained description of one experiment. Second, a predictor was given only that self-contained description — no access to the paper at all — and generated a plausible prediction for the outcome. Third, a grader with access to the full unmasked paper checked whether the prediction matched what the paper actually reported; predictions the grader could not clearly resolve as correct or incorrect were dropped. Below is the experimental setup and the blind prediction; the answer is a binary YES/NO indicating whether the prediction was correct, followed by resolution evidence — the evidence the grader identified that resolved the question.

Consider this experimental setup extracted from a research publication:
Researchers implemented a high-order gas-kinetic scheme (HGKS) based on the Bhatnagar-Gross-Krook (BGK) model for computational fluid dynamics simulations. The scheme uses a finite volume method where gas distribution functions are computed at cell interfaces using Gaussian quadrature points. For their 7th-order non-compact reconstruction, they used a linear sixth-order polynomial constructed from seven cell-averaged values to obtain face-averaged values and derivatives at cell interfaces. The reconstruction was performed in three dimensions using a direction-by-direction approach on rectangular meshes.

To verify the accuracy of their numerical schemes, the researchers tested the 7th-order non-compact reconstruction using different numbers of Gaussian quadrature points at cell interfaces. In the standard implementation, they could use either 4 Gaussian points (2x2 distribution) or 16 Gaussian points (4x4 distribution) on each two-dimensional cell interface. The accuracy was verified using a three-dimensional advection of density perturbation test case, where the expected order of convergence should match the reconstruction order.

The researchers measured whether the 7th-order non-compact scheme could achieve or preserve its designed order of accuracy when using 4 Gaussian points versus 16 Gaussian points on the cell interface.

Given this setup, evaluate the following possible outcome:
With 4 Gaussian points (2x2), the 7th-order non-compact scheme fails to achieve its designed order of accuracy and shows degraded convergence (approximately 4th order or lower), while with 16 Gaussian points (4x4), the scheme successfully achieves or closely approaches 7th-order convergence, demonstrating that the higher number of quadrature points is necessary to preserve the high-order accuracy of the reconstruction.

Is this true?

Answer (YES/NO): YES